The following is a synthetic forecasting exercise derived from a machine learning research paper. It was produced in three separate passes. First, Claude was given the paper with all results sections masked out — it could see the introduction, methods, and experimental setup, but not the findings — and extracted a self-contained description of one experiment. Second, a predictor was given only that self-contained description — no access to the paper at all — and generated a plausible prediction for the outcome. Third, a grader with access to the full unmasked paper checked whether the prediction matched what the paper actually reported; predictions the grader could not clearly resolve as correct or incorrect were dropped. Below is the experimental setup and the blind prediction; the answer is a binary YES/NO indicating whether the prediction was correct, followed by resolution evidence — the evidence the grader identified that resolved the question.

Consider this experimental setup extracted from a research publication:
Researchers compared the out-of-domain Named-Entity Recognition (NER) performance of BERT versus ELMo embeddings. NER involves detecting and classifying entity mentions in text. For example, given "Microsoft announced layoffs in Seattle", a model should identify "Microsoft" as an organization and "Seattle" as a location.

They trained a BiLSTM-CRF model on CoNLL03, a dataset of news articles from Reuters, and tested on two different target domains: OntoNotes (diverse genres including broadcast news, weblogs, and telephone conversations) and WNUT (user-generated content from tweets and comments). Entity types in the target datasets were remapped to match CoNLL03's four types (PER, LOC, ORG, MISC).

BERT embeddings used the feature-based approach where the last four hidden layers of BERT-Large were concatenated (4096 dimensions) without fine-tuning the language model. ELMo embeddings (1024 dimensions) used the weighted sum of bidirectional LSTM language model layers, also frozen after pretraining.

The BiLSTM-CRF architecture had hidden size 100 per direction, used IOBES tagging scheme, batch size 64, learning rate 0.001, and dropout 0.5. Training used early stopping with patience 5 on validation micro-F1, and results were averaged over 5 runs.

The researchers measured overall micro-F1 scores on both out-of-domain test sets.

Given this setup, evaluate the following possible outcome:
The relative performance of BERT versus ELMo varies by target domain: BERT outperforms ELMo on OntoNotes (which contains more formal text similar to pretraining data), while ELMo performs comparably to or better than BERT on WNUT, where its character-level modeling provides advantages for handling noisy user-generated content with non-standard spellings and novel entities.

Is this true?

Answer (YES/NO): NO